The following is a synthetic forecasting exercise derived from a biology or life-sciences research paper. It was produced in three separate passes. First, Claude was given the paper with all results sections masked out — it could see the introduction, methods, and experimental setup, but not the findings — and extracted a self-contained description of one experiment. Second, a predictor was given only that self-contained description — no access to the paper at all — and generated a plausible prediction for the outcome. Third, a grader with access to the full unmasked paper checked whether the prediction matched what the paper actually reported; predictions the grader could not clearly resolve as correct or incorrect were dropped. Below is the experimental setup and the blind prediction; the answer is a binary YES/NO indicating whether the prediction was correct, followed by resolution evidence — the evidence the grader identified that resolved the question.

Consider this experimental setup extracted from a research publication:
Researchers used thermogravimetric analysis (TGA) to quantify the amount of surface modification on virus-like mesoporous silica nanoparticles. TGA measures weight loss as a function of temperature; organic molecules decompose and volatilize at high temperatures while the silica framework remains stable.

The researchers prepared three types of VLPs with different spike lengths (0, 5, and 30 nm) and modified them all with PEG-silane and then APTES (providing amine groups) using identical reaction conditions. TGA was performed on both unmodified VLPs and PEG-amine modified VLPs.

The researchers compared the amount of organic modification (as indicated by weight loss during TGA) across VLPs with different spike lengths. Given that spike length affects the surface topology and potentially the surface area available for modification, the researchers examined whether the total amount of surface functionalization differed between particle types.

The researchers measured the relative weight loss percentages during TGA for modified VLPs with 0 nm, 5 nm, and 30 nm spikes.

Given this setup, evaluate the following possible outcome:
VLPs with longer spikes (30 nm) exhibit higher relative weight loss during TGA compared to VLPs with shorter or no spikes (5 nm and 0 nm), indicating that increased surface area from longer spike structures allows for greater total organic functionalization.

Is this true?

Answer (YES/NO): NO